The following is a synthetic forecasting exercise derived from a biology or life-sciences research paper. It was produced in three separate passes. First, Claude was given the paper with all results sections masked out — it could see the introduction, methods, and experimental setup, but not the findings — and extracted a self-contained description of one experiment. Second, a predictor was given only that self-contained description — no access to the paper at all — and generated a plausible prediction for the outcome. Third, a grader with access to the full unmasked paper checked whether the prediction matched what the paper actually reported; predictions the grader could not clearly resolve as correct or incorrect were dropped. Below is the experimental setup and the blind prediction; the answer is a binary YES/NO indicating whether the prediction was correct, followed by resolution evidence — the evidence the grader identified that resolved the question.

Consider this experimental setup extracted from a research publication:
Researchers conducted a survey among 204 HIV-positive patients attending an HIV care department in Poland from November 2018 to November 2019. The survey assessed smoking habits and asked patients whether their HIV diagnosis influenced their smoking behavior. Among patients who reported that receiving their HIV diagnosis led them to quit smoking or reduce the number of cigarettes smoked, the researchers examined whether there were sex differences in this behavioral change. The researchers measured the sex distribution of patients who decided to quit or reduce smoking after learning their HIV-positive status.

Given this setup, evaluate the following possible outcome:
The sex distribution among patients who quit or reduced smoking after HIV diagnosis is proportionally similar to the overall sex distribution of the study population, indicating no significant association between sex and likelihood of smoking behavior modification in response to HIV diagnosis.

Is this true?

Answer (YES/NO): NO